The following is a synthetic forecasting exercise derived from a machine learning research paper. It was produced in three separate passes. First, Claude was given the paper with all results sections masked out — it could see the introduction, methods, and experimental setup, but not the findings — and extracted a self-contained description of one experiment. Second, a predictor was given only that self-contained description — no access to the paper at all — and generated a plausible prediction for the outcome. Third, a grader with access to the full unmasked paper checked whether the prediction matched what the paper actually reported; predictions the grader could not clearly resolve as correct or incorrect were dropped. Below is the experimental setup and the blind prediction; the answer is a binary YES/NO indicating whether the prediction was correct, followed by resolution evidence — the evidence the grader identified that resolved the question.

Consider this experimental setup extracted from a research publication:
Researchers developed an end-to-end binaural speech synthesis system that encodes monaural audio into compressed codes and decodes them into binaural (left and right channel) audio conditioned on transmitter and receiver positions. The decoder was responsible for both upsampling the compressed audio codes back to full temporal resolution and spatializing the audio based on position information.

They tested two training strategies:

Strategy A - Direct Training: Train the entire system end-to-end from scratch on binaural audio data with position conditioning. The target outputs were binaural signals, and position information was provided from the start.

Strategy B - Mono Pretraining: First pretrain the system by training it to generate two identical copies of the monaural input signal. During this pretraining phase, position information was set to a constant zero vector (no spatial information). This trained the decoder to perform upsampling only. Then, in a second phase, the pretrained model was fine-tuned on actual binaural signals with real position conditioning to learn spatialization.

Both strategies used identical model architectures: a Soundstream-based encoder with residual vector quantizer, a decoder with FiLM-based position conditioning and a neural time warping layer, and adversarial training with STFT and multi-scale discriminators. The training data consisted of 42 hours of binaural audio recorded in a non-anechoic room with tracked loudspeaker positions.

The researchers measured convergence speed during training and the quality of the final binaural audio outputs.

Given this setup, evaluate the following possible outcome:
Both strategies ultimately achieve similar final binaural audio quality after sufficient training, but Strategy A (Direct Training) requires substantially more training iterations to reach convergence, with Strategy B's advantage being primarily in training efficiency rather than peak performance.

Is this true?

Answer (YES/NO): NO